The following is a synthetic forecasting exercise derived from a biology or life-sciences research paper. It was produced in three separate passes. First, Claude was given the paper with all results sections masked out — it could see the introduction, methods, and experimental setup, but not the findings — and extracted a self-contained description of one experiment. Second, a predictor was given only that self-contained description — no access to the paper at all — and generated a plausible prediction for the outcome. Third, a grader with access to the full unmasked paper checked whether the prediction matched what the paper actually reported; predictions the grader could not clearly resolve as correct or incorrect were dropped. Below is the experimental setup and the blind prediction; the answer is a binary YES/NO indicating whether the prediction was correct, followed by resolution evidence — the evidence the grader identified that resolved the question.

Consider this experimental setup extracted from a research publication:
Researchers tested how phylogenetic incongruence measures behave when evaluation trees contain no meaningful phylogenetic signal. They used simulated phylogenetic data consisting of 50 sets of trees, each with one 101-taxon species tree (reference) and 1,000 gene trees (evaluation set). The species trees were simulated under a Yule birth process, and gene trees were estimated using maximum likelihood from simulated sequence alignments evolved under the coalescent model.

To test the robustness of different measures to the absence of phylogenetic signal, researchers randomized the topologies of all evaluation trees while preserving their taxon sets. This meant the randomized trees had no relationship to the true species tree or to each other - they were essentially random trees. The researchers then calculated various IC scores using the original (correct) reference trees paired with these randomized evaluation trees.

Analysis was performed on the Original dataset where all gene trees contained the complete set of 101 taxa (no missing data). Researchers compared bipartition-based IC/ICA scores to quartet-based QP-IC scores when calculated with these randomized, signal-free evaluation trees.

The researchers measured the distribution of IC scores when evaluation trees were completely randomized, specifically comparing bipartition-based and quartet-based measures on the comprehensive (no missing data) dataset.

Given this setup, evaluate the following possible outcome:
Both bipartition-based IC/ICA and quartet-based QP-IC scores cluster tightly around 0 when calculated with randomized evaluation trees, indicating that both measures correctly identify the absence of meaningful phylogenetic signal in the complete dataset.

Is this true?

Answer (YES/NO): NO